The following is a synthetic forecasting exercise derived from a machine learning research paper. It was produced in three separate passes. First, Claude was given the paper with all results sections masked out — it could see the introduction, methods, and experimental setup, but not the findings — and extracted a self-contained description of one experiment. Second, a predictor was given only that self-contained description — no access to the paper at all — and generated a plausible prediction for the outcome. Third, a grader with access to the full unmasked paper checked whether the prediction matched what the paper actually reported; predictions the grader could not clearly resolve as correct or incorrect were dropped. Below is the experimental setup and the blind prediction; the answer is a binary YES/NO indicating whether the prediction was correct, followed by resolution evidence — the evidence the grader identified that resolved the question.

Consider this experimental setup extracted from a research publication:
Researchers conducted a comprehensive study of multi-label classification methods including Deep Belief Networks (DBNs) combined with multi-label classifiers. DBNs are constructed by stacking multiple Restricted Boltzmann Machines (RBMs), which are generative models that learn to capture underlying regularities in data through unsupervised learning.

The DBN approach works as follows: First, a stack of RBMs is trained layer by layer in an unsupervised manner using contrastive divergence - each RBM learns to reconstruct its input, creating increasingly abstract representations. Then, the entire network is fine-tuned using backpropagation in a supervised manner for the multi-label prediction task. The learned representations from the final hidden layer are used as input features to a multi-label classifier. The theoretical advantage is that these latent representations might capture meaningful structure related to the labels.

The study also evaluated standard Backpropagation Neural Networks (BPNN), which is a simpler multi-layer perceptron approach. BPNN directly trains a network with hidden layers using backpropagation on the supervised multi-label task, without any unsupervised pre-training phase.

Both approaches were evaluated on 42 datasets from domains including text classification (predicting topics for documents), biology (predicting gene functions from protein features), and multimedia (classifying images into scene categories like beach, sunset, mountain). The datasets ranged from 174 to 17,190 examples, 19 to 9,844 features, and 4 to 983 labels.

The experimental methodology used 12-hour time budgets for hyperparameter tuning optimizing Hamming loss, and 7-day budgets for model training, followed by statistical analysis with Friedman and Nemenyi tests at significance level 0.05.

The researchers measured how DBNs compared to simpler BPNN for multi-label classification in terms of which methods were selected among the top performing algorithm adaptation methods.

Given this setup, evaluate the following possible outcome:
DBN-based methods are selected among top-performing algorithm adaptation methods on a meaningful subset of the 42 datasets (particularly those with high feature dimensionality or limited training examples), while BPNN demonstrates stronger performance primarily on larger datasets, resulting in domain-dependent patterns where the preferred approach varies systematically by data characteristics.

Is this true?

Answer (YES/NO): NO